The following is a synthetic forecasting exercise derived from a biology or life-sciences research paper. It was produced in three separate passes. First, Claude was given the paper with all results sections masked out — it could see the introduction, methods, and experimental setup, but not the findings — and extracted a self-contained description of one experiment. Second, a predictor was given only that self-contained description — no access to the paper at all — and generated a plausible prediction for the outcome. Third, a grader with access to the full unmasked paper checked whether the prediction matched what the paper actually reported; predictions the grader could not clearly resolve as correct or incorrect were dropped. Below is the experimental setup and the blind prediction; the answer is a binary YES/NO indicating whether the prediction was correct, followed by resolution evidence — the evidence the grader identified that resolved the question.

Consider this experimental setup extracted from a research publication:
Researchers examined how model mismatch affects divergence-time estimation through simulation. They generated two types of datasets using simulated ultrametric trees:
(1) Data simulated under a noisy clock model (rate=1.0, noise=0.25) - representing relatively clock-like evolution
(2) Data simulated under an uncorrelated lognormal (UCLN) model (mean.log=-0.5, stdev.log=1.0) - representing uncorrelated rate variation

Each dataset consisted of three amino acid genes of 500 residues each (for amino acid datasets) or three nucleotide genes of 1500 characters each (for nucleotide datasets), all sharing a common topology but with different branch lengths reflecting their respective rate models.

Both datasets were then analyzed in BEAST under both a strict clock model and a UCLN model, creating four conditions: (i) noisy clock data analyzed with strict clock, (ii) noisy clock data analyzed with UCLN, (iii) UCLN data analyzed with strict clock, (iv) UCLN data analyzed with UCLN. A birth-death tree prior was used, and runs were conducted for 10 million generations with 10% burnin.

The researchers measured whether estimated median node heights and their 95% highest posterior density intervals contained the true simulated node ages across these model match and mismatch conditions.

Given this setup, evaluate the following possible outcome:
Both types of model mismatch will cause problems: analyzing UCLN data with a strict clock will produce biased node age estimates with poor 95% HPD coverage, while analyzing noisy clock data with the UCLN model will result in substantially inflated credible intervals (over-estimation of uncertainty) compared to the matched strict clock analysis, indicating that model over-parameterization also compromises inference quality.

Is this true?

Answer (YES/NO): NO